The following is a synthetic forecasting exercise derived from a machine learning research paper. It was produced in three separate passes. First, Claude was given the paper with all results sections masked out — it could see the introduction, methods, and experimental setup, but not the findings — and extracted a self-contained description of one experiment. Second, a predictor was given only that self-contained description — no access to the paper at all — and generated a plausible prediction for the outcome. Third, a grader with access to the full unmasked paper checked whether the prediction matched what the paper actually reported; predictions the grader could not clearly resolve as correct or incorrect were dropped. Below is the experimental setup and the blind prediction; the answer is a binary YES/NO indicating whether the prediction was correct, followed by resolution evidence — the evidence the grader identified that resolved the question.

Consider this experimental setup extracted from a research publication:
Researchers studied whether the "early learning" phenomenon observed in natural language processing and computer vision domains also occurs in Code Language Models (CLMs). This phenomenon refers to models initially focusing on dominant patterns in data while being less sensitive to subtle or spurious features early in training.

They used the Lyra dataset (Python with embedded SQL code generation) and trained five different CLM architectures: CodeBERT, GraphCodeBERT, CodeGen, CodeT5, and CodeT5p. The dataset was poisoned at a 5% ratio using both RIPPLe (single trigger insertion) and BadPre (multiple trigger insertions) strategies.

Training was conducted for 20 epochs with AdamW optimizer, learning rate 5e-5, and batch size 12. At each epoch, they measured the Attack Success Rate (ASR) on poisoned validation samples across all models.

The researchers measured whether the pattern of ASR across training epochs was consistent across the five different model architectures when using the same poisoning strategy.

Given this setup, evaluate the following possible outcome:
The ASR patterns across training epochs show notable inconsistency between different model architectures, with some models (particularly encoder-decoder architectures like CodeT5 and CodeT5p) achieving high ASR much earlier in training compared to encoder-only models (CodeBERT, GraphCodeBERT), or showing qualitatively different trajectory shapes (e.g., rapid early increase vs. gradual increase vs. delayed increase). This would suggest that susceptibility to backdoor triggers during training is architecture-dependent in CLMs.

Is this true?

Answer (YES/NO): NO